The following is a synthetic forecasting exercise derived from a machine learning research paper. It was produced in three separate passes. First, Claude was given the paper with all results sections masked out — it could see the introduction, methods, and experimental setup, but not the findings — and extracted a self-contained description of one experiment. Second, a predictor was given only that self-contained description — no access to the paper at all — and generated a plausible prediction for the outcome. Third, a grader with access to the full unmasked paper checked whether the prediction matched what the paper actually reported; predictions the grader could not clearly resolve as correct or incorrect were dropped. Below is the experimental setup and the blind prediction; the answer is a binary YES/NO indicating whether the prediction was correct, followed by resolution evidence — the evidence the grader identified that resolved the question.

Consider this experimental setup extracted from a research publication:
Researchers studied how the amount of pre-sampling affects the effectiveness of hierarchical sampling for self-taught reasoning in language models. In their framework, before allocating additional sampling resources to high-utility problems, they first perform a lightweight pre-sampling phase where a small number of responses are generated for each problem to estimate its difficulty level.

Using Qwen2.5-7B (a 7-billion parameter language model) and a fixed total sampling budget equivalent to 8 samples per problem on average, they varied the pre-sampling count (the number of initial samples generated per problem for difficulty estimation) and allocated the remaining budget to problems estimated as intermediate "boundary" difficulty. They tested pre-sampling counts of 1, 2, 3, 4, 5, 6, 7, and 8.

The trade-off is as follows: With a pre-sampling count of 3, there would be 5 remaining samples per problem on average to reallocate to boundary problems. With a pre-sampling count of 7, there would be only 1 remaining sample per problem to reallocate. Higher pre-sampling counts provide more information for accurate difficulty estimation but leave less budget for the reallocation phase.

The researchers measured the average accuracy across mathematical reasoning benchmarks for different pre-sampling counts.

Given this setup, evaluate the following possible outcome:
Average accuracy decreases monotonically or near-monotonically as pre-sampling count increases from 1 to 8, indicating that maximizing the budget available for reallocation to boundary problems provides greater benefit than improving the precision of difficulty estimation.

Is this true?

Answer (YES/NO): NO